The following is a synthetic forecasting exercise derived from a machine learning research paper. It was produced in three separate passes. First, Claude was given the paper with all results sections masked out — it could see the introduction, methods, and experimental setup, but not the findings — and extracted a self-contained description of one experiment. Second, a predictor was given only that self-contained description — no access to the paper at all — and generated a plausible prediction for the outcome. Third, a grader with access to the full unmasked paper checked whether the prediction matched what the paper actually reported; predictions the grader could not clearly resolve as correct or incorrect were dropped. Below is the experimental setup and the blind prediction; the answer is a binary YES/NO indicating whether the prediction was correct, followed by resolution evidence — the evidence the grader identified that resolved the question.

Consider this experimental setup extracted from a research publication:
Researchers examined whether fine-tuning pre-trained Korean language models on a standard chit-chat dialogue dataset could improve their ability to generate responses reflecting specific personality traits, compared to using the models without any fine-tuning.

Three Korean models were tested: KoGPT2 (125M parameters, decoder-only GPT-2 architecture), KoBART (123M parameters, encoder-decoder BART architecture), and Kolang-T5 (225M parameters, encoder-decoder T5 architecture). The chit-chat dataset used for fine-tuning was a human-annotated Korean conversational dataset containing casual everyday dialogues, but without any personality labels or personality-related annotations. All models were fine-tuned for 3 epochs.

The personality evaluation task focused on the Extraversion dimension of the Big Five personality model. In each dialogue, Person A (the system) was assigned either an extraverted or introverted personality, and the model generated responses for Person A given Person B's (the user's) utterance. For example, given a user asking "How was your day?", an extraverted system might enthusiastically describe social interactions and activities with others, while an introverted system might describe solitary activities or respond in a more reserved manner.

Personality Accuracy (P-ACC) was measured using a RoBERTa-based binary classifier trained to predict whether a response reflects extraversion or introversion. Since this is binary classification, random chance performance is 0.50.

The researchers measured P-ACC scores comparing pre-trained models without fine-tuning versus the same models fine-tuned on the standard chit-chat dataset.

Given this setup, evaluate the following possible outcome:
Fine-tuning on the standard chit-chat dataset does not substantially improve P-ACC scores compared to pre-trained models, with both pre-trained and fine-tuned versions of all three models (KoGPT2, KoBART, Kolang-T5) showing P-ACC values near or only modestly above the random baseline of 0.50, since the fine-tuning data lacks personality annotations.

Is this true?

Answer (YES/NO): YES